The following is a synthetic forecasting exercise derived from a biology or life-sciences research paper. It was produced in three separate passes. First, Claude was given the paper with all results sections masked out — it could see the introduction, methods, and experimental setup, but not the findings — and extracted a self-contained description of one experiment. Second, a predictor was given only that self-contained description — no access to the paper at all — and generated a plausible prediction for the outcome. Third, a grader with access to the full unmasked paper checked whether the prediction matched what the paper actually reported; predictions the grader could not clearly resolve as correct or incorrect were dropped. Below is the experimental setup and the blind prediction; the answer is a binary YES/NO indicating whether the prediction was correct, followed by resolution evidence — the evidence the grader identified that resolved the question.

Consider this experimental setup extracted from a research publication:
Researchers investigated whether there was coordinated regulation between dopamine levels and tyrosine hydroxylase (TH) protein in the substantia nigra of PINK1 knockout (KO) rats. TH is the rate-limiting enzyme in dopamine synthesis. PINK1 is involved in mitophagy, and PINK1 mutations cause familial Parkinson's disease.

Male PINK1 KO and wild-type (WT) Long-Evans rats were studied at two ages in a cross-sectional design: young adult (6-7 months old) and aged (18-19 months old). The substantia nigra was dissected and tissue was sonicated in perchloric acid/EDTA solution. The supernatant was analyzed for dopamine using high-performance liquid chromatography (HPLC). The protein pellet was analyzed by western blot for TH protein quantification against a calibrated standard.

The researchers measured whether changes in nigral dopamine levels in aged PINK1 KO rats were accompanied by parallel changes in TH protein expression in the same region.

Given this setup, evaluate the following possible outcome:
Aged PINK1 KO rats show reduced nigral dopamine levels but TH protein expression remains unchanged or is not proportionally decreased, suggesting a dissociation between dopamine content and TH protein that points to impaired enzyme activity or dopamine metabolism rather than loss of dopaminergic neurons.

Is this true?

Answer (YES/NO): NO